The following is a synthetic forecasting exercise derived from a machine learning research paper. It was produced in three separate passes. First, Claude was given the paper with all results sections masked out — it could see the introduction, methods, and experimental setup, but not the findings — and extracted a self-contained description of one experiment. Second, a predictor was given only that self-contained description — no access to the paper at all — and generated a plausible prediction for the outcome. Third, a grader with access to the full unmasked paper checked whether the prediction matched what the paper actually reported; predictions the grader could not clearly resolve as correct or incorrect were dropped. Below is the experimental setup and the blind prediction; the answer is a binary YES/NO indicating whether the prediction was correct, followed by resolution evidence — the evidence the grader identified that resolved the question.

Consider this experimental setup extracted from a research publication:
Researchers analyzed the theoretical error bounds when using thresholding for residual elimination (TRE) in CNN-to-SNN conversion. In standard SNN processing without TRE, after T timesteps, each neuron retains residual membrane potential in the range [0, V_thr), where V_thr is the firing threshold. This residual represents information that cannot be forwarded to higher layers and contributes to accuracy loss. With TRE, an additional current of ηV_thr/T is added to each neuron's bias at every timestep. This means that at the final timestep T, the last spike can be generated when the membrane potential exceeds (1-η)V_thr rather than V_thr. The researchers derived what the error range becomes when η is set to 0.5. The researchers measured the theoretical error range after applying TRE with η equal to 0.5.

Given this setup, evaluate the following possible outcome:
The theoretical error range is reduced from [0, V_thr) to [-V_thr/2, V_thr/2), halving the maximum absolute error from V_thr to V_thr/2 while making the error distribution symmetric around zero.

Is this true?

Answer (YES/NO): NO